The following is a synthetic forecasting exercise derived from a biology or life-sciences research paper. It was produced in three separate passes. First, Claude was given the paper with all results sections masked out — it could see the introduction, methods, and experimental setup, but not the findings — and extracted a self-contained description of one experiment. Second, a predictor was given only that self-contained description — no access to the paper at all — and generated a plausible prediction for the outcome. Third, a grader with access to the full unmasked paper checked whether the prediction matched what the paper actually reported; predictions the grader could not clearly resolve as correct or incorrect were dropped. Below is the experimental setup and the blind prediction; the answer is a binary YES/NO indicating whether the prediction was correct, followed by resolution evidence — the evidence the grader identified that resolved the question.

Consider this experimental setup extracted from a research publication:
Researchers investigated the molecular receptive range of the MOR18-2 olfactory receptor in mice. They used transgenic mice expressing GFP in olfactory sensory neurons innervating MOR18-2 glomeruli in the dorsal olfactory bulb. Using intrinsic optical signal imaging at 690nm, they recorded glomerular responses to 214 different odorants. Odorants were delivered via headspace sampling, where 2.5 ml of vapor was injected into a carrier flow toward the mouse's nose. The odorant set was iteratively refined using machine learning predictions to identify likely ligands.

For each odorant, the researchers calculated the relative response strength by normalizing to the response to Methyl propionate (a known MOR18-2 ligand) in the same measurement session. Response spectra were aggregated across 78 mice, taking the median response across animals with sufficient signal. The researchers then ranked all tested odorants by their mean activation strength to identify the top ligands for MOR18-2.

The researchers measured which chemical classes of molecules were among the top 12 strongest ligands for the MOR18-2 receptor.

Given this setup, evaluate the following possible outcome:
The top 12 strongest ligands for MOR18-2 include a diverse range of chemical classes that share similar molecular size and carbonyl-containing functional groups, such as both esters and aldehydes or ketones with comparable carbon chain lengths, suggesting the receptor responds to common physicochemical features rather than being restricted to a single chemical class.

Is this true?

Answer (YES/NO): NO